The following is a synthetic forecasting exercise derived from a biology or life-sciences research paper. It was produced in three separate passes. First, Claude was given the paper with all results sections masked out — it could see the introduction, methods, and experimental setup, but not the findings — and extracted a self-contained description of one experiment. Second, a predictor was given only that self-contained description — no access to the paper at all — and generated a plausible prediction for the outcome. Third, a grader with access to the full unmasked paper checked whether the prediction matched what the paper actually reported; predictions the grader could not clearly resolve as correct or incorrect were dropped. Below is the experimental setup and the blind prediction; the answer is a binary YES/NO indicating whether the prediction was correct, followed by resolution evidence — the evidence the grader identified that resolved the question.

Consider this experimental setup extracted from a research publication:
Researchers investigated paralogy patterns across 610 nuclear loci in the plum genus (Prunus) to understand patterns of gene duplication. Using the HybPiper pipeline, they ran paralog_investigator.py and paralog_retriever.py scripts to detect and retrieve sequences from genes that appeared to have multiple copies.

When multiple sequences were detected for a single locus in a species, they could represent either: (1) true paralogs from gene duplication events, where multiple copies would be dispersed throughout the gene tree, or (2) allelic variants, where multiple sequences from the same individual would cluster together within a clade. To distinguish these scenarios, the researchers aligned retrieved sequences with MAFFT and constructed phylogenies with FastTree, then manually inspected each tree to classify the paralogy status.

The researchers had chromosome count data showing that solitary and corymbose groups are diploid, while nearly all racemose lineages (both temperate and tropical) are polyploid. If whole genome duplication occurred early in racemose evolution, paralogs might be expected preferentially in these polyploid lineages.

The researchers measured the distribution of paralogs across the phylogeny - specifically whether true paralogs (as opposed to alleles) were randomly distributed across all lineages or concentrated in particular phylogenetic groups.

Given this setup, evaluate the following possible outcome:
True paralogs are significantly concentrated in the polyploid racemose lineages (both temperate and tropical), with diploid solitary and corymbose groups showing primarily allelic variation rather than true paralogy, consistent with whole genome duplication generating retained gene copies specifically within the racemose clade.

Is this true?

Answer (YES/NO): YES